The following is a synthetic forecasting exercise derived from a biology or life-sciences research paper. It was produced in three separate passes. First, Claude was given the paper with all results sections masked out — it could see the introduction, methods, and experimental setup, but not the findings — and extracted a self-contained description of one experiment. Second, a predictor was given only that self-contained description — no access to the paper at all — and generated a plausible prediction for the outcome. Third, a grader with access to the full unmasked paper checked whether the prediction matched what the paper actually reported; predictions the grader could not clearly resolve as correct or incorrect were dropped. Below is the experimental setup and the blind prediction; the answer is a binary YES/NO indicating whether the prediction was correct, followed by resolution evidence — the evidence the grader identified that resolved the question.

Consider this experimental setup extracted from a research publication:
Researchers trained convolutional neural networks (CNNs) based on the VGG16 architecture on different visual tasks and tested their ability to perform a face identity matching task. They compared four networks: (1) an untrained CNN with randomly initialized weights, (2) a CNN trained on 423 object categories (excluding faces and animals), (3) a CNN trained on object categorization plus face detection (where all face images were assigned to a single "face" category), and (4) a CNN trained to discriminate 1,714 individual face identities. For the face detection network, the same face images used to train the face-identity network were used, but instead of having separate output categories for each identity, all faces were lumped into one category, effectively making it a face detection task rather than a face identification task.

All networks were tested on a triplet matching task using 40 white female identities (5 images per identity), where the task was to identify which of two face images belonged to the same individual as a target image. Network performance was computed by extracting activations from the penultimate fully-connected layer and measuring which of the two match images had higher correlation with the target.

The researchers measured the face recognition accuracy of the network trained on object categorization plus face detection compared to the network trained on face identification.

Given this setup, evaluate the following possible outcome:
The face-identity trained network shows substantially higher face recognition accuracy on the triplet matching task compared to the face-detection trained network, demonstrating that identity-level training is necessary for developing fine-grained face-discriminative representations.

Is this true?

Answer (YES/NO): YES